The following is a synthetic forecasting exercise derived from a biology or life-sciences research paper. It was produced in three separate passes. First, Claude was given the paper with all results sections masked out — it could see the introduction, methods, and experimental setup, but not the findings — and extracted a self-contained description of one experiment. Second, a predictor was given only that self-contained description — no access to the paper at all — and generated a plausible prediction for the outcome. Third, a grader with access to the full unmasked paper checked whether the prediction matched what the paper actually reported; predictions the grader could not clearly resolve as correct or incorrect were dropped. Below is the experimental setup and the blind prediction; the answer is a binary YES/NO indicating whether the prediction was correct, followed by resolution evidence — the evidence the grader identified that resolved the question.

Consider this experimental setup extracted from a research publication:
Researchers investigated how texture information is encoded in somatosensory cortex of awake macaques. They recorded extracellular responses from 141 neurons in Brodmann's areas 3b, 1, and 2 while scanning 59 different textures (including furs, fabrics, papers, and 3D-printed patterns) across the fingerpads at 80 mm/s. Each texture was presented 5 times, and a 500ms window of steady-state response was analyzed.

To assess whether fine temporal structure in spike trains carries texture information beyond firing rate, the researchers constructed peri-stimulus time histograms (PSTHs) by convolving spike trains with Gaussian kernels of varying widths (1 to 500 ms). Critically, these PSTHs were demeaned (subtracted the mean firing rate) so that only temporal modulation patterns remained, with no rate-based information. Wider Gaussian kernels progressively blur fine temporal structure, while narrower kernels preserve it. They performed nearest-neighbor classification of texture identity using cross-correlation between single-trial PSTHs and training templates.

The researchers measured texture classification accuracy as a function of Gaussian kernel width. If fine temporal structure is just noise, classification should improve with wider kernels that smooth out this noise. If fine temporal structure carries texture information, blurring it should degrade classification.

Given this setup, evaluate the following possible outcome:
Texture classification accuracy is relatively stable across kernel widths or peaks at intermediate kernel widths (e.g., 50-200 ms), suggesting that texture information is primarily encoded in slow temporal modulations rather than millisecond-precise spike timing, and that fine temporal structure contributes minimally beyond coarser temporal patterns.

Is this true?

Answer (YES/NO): NO